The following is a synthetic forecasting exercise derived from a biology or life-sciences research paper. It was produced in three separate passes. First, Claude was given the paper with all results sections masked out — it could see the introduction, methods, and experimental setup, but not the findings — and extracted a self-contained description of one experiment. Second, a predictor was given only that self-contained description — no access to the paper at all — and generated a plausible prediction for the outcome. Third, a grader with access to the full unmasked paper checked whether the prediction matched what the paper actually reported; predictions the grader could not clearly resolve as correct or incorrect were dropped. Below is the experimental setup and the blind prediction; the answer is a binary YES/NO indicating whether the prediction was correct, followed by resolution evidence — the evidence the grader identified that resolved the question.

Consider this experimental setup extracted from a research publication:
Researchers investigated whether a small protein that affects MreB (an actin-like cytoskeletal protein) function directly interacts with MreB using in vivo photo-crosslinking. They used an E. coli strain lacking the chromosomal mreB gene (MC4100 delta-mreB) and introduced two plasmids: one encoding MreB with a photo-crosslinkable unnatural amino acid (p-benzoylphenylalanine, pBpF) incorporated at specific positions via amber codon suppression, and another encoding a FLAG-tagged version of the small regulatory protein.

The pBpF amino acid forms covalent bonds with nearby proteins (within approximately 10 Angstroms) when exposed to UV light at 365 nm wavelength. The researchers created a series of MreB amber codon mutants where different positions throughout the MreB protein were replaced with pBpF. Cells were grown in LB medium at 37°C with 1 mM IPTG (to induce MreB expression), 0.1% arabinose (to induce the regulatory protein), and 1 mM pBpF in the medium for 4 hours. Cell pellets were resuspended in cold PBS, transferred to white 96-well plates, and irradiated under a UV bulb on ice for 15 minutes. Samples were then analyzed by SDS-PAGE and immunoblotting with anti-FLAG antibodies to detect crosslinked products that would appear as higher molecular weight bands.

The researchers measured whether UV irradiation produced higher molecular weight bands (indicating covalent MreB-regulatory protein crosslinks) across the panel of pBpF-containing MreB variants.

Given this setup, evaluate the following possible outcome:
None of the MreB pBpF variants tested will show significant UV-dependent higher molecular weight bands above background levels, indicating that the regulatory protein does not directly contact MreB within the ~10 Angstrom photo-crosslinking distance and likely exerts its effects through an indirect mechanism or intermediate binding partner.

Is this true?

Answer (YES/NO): NO